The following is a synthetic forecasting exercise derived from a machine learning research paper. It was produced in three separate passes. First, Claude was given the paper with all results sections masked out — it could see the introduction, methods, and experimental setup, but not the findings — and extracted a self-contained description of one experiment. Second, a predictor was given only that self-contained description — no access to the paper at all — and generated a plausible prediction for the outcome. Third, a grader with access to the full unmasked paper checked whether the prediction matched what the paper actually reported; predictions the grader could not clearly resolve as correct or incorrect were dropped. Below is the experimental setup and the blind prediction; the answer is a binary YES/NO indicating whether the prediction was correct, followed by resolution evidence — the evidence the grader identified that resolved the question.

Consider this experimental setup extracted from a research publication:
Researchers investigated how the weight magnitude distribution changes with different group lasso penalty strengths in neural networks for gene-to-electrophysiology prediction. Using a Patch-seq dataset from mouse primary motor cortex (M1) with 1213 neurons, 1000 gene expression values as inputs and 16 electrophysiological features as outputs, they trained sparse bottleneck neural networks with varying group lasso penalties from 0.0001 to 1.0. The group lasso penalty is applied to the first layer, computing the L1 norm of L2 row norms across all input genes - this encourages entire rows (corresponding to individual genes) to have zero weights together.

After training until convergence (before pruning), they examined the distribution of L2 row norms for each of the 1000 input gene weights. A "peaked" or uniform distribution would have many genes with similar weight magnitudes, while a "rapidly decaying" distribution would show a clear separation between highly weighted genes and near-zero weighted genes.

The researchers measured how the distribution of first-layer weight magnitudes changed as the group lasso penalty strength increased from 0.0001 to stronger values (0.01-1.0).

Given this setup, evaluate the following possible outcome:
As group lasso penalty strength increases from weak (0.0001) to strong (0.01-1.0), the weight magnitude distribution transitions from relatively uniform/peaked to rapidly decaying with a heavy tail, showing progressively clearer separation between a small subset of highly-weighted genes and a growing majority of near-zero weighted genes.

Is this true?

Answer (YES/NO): YES